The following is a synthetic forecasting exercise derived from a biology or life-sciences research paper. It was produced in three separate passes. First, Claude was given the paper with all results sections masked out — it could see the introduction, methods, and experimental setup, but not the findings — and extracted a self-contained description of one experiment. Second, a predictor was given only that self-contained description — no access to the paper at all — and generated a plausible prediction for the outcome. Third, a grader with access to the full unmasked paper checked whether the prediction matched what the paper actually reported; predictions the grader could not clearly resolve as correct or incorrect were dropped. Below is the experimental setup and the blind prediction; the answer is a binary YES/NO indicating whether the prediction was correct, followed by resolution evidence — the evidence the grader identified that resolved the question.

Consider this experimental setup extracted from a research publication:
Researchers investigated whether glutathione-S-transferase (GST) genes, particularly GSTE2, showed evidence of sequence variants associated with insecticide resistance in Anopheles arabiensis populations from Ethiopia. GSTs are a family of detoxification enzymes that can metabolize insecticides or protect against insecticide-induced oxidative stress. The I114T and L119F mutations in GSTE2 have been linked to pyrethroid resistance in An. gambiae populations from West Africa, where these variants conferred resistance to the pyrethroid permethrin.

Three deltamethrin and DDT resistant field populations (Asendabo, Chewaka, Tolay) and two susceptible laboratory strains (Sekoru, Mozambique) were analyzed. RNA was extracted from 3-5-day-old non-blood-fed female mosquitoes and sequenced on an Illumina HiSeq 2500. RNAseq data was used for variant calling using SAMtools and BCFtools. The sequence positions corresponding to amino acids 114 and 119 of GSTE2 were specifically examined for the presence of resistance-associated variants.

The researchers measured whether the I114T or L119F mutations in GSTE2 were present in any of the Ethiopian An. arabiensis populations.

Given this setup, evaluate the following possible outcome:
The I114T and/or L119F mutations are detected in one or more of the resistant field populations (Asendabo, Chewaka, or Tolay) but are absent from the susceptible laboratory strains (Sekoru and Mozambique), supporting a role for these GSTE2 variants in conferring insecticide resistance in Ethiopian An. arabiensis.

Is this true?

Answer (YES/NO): NO